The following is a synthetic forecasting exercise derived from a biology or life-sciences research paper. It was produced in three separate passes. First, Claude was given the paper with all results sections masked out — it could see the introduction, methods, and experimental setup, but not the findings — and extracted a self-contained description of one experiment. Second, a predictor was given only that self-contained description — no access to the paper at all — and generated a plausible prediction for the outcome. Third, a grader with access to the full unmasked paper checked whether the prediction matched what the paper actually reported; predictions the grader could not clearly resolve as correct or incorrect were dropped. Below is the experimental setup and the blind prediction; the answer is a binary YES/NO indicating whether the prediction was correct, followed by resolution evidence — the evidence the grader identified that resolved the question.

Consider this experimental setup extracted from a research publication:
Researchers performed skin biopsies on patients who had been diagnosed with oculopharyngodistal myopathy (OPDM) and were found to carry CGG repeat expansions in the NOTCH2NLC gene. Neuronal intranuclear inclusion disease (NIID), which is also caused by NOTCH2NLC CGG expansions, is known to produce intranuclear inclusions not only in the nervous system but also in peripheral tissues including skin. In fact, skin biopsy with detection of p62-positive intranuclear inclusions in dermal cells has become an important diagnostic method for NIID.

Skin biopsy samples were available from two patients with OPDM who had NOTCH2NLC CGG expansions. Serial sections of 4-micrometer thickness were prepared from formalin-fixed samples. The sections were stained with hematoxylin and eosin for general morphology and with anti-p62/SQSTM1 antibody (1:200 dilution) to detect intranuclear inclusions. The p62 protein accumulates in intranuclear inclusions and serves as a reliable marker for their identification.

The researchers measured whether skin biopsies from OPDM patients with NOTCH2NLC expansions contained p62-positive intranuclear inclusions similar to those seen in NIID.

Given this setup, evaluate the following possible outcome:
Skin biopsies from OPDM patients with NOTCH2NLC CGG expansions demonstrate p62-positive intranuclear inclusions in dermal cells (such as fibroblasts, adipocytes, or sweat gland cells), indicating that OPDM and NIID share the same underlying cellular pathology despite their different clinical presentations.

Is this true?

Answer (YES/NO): YES